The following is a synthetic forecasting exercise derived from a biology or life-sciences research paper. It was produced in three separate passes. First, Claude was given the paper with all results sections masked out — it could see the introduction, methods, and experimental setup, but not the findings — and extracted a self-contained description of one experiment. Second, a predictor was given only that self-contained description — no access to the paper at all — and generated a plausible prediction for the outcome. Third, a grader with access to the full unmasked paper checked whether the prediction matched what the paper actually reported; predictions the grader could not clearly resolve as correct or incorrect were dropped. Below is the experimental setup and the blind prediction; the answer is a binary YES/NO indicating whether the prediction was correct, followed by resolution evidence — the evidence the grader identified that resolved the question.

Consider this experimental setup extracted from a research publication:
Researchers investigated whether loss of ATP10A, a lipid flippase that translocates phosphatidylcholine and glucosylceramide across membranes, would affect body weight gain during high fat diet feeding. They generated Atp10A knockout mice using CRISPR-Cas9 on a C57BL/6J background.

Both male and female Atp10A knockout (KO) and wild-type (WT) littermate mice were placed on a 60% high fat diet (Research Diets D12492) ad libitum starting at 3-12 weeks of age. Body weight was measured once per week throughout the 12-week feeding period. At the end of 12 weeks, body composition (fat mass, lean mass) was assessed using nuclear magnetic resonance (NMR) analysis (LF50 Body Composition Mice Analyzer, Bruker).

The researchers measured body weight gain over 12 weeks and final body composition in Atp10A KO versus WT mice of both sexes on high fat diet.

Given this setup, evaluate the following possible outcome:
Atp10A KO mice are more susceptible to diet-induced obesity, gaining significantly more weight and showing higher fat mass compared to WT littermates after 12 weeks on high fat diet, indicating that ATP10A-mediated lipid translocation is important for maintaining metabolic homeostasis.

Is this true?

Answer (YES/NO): NO